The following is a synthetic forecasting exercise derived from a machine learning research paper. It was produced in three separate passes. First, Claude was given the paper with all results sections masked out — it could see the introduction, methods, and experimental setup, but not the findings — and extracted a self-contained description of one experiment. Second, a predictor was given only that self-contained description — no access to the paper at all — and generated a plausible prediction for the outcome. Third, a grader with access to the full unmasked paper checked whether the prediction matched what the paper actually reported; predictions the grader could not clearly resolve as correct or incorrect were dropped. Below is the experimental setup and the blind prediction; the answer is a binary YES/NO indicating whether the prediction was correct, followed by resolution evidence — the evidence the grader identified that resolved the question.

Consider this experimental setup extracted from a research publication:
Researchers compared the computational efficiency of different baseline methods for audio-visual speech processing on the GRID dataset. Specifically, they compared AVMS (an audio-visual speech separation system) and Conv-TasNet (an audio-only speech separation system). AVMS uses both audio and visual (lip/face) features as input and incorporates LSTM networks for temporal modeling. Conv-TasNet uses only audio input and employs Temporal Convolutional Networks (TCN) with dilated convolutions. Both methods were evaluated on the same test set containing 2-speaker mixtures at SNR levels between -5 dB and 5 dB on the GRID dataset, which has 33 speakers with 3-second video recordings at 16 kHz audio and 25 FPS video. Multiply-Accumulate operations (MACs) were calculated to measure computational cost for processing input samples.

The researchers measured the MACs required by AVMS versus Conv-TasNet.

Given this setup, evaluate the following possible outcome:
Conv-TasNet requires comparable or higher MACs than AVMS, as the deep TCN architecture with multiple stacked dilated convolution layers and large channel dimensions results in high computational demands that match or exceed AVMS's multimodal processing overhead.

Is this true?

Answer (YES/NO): NO